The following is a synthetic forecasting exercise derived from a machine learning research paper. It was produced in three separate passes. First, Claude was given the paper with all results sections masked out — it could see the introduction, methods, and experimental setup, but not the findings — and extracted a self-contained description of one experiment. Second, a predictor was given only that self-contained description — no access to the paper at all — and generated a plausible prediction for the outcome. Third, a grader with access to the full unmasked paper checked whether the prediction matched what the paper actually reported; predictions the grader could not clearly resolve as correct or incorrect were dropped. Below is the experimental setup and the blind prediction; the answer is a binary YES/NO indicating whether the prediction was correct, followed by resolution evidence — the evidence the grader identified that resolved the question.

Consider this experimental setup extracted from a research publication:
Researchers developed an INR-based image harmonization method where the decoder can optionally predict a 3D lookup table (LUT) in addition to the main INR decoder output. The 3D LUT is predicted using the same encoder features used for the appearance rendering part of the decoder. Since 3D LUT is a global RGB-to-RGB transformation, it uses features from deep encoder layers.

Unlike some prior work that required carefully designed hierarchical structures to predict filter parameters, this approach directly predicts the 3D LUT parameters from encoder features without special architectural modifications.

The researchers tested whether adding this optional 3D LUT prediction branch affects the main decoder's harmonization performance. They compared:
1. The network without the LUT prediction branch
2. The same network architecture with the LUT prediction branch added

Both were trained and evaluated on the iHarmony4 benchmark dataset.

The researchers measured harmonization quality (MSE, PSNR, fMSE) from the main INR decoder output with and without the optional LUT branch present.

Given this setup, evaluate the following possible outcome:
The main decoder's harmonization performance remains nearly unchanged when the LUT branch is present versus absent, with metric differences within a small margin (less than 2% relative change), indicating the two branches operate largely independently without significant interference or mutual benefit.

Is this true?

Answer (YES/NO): YES